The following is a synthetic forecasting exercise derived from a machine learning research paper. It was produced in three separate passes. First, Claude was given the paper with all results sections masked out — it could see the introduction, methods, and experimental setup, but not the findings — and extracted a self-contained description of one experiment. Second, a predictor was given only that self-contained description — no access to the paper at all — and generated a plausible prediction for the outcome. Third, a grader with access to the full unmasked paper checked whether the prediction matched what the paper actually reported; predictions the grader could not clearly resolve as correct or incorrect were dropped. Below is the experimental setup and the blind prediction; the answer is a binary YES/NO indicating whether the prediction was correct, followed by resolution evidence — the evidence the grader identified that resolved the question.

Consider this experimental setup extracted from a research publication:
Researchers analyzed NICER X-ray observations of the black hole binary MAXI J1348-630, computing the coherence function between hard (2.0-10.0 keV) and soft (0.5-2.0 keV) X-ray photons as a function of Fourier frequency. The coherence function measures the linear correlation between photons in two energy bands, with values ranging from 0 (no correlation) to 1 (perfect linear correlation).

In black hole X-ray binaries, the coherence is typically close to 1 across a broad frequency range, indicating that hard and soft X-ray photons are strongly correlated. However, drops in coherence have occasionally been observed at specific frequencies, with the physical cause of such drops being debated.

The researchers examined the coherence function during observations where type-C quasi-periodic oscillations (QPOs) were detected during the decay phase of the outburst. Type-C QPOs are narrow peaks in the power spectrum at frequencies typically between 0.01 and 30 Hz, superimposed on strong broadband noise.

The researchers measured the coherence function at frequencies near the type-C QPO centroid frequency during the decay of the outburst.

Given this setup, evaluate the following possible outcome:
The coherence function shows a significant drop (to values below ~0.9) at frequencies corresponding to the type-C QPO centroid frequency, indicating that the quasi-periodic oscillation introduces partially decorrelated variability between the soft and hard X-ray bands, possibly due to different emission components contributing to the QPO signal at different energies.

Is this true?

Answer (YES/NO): YES